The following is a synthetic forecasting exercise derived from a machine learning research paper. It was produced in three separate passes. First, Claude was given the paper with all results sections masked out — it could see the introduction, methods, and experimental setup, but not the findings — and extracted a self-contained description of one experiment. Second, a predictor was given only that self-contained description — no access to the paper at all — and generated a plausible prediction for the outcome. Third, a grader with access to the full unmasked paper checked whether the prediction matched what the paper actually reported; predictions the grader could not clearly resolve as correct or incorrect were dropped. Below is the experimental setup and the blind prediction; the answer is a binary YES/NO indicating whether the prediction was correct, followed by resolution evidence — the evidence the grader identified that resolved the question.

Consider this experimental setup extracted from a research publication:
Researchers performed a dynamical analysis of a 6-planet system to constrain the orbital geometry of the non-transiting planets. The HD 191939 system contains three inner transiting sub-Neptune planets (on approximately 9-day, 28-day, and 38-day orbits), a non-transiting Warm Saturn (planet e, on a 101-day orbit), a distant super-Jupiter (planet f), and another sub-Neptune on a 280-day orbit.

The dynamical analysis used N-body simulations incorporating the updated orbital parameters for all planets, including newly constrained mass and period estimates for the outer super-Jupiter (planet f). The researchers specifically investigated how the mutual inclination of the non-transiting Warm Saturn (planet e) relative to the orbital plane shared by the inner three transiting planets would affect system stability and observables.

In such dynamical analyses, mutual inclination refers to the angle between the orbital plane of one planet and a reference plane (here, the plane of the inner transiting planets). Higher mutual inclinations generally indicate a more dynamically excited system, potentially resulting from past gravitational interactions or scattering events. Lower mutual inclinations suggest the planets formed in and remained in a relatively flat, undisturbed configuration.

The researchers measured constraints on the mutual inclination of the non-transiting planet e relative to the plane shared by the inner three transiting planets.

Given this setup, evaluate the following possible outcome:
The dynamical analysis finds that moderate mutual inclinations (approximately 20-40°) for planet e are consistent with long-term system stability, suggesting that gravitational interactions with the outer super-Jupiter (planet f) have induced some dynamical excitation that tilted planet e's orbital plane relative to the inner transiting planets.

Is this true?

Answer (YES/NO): NO